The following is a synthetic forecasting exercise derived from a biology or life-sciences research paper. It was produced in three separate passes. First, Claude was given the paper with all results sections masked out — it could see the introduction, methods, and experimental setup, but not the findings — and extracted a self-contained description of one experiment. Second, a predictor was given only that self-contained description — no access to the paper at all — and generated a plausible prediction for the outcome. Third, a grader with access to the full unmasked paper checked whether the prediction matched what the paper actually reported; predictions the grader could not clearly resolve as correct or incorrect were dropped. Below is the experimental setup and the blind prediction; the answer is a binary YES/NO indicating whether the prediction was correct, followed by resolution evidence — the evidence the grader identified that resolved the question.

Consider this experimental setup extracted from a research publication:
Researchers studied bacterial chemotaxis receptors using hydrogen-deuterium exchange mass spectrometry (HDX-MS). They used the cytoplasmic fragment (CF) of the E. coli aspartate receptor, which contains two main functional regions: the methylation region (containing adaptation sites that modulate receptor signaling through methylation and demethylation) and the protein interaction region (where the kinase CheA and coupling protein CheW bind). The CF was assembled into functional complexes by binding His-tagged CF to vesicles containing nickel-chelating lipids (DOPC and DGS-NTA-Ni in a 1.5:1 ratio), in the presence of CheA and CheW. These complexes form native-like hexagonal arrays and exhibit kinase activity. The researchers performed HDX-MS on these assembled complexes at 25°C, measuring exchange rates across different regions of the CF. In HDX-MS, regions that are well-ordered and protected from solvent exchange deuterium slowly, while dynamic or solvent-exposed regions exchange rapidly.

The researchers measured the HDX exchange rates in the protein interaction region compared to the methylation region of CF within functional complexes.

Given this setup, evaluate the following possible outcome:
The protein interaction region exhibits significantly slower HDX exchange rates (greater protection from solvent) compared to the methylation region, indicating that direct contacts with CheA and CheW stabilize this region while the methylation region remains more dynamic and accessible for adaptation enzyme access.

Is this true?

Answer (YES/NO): YES